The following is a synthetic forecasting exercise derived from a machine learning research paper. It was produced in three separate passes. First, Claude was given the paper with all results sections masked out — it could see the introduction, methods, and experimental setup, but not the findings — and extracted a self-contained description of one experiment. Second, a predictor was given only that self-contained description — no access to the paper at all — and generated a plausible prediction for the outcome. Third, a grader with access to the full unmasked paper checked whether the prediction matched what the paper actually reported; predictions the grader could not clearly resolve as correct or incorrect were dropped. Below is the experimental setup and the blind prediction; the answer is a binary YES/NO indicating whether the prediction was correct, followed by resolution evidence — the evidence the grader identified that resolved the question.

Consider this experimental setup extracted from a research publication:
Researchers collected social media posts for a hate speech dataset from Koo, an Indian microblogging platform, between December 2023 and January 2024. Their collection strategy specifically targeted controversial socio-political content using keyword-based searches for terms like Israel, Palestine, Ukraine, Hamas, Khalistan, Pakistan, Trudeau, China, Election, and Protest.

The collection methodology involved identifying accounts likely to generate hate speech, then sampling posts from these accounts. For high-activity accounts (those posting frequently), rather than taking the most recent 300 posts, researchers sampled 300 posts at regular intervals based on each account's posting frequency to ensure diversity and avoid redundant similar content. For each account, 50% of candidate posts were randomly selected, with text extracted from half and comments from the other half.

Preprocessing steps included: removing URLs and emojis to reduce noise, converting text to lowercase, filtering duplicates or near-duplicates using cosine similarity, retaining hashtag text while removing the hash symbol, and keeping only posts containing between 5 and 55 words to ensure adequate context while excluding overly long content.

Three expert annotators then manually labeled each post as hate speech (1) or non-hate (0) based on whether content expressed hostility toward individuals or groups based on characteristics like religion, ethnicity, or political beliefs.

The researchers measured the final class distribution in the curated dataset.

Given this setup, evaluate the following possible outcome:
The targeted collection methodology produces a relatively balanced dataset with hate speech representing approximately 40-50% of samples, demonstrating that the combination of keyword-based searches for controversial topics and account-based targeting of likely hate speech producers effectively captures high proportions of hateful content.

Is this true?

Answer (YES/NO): NO